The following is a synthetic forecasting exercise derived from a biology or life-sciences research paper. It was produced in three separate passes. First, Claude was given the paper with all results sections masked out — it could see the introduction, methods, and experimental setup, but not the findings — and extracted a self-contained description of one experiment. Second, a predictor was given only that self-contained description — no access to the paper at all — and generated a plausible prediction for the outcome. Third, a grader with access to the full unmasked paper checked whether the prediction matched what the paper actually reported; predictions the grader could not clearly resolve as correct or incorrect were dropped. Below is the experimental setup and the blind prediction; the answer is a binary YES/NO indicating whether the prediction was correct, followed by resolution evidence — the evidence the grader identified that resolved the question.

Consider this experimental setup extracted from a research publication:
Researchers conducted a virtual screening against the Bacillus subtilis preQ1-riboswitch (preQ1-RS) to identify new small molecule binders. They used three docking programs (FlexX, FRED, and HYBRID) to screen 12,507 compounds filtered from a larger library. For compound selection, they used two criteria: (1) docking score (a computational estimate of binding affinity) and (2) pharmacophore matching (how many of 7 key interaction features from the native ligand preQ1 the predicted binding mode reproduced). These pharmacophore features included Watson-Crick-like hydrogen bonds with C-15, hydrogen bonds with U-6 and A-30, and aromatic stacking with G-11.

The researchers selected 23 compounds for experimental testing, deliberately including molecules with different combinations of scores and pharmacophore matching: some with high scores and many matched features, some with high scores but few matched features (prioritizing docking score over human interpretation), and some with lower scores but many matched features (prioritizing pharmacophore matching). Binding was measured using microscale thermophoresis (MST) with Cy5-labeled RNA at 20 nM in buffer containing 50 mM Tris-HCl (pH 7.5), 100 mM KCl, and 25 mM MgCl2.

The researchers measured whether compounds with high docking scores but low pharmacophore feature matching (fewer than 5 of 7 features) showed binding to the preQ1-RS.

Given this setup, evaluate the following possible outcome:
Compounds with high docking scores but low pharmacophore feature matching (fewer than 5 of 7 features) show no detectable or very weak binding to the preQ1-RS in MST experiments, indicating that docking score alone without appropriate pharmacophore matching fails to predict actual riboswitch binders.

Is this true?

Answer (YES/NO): YES